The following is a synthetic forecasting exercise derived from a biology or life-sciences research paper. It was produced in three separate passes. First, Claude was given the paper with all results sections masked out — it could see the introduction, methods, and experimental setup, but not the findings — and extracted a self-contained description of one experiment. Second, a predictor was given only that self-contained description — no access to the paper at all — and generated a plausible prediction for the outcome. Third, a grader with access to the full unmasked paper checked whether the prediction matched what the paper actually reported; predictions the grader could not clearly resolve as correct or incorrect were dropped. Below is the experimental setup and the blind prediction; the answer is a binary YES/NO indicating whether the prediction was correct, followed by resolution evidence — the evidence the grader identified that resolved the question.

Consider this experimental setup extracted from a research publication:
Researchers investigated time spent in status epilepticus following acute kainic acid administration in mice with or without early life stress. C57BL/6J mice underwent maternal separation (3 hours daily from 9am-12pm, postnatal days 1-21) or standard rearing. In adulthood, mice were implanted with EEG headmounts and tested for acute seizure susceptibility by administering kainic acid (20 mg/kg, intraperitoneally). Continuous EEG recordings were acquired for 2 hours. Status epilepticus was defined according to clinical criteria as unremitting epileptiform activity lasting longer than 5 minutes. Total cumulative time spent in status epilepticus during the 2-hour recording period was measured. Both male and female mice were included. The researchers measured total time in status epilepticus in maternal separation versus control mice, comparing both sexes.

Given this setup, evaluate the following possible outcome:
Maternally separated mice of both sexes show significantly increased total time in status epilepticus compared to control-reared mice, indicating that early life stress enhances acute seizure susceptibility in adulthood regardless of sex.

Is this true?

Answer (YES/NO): NO